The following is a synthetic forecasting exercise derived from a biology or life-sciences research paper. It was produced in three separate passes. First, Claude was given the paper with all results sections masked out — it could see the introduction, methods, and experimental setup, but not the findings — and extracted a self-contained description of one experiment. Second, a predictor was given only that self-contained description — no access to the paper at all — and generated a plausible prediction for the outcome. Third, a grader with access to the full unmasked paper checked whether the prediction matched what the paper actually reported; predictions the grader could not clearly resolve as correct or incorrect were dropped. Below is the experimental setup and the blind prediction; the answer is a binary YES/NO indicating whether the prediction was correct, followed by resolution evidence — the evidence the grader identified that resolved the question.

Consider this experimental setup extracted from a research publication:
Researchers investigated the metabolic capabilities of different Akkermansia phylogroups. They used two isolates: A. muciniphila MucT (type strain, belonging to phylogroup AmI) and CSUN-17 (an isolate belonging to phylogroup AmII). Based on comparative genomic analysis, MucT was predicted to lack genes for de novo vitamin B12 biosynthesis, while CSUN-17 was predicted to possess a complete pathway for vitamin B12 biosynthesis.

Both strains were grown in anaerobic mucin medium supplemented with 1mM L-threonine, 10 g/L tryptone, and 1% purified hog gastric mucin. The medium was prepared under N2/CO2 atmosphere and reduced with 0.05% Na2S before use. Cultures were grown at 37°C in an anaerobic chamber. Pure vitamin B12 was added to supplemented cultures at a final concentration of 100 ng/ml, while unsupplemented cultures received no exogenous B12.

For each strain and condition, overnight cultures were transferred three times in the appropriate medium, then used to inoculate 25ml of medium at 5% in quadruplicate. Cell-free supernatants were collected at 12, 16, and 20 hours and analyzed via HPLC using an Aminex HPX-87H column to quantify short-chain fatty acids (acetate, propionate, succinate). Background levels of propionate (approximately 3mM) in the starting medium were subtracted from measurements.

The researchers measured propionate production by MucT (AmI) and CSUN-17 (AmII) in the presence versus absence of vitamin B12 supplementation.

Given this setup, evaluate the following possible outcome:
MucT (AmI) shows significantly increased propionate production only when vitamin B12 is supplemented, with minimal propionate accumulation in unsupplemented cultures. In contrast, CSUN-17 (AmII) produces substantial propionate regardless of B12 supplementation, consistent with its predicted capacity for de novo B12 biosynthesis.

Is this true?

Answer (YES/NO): YES